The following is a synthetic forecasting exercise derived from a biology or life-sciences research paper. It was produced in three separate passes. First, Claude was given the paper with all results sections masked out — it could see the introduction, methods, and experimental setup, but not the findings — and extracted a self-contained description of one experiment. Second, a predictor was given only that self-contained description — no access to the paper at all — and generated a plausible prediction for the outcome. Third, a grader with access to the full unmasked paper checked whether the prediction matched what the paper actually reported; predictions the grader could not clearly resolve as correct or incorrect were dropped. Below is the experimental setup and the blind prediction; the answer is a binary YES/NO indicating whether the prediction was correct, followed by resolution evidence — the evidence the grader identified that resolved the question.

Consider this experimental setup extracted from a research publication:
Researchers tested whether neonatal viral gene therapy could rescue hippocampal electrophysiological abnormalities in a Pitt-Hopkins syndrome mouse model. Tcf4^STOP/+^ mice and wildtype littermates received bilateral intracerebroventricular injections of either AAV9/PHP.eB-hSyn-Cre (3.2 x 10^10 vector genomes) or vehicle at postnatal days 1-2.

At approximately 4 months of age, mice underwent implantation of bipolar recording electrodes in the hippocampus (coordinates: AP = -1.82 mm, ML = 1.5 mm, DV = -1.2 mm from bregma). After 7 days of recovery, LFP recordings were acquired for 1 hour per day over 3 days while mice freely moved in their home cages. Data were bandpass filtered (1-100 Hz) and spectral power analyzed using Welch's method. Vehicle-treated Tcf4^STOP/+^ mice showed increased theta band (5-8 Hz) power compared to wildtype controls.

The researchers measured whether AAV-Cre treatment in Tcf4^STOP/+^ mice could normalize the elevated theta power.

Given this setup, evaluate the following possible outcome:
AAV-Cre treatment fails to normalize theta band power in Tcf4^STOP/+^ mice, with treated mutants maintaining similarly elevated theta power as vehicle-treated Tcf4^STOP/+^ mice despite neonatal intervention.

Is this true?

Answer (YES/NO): NO